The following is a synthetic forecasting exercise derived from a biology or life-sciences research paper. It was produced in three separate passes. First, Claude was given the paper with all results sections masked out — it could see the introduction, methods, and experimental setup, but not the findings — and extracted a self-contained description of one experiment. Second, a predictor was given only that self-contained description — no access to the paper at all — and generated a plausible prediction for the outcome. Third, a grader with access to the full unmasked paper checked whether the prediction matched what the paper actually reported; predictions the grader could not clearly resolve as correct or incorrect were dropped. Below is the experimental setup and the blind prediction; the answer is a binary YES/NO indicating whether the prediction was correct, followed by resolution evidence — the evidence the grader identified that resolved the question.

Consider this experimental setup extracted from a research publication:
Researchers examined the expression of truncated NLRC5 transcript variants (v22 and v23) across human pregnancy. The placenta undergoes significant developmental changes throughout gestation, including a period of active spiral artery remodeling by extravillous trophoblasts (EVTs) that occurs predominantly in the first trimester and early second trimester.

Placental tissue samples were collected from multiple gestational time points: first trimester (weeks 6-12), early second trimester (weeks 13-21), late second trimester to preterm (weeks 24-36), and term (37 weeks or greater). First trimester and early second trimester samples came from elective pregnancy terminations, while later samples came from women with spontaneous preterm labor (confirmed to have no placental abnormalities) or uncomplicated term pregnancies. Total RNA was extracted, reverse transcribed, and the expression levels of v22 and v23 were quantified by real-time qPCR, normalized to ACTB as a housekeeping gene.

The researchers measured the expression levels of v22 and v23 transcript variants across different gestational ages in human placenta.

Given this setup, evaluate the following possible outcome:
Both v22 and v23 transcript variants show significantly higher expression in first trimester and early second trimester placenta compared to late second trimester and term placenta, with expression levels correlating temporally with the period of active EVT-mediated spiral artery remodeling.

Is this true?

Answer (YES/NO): NO